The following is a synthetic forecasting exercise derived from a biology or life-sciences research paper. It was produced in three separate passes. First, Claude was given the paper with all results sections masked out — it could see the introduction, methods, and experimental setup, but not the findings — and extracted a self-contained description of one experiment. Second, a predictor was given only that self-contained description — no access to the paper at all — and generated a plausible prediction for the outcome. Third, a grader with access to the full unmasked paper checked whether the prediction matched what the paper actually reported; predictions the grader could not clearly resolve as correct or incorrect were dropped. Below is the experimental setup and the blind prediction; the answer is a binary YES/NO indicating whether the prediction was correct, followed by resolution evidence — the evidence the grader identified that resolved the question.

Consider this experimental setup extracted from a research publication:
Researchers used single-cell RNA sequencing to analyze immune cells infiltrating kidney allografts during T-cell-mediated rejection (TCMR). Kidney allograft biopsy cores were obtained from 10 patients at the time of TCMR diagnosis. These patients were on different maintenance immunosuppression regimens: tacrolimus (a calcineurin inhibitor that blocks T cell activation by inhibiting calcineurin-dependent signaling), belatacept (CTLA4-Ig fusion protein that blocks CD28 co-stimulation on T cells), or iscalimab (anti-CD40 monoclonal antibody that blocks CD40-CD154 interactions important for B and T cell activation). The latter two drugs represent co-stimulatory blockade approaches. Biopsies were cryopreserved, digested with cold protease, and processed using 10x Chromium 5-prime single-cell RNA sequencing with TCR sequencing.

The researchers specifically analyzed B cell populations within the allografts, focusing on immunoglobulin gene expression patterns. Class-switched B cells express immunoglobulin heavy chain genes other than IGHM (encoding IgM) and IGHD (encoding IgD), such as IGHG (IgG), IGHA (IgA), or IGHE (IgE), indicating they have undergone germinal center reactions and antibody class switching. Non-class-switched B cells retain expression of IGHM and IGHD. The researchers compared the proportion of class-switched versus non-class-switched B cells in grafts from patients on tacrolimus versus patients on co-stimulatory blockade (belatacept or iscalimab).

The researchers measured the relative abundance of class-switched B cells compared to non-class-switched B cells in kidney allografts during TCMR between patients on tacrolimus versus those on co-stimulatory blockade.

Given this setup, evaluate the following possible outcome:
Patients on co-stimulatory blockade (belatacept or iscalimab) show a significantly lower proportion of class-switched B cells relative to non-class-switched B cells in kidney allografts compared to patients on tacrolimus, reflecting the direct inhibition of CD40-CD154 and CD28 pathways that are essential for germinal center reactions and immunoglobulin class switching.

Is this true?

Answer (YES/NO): YES